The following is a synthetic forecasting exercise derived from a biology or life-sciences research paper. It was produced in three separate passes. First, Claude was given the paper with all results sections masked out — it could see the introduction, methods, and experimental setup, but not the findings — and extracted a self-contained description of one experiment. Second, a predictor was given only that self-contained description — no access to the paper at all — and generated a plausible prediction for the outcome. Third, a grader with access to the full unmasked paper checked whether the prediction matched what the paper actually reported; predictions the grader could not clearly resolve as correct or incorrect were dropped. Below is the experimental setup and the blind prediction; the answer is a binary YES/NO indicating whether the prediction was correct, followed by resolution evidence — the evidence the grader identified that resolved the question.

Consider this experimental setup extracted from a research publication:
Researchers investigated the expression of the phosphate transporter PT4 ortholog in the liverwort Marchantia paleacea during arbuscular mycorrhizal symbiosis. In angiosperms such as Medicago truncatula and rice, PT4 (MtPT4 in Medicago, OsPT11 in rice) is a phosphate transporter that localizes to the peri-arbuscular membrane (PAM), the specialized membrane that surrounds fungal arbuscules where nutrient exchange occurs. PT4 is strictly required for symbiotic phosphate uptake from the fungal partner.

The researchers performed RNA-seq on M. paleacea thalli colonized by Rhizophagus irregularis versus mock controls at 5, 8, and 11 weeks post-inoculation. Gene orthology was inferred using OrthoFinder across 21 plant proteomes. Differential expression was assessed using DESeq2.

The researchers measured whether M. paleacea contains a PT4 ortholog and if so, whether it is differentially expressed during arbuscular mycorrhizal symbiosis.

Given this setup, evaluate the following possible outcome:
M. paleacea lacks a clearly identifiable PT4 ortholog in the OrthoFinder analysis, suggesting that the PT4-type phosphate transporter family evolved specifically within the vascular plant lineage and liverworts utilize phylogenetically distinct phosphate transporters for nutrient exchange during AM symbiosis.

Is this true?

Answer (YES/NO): YES